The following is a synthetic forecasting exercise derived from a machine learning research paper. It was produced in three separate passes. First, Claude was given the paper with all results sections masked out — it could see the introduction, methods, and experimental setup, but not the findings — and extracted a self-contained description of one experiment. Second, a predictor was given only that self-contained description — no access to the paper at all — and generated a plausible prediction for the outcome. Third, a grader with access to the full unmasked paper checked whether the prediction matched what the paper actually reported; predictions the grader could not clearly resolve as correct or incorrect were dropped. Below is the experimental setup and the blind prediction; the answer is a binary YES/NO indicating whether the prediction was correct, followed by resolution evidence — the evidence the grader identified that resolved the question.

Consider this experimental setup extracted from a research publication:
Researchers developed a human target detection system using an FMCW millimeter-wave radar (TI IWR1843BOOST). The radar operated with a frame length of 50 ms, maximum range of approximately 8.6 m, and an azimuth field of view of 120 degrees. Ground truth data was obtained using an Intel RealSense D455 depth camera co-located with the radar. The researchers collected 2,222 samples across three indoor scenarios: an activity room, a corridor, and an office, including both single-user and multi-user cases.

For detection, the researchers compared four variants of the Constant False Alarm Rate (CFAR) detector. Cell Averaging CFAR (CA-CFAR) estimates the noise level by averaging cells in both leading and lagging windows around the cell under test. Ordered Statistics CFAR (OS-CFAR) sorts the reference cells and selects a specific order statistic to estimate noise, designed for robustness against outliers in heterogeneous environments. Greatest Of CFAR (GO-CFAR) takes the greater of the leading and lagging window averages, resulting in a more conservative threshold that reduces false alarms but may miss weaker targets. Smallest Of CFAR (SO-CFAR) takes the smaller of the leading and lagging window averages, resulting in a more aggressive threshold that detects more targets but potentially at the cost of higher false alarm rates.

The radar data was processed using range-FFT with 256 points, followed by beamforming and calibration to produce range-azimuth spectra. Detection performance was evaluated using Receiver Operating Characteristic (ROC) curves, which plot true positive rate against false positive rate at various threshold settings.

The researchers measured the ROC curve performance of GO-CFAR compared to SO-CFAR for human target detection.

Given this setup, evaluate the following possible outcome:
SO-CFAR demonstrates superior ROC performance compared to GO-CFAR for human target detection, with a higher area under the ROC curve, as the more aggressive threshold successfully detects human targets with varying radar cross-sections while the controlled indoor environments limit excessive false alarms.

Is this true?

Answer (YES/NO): YES